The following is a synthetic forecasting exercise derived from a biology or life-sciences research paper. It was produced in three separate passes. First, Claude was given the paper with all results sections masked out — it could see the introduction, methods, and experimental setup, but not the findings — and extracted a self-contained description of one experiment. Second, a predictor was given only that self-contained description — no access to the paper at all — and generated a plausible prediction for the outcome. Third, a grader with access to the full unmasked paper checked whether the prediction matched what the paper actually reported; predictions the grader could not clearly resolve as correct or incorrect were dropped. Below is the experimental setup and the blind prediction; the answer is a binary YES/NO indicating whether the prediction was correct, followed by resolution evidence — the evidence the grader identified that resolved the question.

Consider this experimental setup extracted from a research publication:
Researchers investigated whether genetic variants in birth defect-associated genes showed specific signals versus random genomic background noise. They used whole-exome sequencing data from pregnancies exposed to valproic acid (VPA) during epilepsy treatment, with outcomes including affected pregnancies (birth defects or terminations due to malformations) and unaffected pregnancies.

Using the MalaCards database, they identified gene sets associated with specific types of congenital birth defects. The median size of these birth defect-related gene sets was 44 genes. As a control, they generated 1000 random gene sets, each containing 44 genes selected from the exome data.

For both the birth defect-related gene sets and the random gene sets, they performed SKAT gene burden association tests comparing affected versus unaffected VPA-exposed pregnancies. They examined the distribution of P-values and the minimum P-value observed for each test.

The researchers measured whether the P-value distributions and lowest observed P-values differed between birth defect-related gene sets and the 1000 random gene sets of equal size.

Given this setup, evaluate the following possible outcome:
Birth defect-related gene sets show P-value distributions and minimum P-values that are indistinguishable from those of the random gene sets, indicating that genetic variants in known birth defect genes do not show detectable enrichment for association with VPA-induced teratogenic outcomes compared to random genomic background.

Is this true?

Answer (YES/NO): NO